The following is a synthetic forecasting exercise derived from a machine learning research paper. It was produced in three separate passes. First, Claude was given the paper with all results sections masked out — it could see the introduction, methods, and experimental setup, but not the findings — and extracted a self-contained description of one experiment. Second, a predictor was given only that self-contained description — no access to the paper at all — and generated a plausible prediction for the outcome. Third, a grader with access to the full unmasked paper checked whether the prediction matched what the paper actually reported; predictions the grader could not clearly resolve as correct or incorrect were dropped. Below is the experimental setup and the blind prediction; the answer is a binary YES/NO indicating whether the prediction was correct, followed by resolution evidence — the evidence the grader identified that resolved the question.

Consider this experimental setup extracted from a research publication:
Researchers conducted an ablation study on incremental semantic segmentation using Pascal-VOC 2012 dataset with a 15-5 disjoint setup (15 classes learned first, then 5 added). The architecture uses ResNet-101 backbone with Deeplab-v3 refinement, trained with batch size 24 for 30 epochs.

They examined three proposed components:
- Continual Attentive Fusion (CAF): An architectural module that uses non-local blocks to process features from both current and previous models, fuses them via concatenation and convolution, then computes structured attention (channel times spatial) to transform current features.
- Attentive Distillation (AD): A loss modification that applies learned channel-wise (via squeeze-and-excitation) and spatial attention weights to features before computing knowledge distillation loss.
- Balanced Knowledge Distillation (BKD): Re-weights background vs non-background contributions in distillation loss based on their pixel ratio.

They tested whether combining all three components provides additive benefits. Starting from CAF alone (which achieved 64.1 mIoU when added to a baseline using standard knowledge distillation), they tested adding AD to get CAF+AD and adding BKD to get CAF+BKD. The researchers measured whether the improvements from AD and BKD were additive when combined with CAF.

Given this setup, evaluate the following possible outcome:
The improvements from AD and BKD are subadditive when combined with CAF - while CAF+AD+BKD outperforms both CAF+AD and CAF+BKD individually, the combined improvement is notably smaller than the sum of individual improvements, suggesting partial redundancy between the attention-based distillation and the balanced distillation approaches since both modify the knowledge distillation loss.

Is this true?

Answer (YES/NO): NO